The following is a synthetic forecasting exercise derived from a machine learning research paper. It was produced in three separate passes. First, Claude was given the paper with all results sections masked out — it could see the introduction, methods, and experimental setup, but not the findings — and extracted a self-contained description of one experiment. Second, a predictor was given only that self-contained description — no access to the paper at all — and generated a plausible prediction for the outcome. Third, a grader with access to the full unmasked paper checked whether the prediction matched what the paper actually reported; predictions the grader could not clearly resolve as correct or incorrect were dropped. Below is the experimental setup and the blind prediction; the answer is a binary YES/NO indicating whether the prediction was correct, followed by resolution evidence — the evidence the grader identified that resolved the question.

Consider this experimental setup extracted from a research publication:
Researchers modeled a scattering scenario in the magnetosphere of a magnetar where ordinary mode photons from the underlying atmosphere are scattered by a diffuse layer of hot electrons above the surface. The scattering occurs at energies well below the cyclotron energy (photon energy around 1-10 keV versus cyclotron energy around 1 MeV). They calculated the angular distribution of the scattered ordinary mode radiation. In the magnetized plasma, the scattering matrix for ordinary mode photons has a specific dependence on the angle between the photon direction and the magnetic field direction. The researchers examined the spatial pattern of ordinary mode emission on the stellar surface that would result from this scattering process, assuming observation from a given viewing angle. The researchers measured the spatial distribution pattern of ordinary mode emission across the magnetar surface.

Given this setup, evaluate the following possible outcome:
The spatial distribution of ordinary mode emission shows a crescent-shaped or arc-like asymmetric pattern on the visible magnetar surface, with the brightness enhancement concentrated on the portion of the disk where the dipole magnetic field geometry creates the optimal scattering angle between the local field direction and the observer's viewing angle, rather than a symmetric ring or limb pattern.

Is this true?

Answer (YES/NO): NO